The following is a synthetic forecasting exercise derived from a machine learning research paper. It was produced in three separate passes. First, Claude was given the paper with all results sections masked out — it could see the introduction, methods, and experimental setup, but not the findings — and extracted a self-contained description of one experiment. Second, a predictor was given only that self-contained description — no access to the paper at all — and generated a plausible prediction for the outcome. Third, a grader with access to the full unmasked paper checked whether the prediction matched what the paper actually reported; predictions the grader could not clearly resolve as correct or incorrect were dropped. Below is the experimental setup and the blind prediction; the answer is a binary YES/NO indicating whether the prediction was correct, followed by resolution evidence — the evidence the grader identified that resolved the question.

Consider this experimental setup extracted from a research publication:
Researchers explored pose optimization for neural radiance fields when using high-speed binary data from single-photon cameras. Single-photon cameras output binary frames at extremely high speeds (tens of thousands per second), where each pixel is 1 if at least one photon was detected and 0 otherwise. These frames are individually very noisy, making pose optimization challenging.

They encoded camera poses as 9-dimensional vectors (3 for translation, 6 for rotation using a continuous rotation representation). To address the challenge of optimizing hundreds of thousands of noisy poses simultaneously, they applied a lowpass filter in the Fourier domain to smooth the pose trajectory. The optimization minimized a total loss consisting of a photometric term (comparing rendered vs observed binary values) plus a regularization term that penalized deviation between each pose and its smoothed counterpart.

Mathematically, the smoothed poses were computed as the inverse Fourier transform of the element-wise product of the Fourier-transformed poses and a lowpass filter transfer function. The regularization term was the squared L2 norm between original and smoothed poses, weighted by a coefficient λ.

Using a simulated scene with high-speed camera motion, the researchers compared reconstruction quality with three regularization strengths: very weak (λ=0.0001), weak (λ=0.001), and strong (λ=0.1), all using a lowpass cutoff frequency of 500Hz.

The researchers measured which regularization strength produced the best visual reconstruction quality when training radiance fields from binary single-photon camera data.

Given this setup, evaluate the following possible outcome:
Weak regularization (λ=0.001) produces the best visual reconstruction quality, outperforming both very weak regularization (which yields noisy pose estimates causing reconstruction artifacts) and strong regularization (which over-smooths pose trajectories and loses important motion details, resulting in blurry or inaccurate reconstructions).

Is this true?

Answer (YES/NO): NO